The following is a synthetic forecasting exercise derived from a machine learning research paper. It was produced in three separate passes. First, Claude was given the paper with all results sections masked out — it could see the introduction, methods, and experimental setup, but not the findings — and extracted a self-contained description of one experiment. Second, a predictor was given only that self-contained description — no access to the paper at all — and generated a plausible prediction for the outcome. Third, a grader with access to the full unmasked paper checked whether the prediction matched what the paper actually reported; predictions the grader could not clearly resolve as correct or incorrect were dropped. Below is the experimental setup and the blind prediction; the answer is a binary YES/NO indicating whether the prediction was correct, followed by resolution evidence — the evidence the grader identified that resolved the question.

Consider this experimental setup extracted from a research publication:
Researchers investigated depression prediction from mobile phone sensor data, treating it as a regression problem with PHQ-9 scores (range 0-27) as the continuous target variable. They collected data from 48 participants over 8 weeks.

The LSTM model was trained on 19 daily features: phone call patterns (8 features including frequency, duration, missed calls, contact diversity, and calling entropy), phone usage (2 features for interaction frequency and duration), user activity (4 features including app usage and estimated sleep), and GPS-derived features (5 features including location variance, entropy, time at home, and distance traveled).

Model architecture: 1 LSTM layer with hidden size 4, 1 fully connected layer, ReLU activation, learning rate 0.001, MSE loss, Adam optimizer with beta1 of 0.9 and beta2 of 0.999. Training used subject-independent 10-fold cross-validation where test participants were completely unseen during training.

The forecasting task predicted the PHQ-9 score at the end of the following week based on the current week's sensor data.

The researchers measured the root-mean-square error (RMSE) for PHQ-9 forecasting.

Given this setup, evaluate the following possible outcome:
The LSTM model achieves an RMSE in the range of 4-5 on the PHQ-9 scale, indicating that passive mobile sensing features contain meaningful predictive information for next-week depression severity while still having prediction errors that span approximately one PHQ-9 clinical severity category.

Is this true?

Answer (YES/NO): YES